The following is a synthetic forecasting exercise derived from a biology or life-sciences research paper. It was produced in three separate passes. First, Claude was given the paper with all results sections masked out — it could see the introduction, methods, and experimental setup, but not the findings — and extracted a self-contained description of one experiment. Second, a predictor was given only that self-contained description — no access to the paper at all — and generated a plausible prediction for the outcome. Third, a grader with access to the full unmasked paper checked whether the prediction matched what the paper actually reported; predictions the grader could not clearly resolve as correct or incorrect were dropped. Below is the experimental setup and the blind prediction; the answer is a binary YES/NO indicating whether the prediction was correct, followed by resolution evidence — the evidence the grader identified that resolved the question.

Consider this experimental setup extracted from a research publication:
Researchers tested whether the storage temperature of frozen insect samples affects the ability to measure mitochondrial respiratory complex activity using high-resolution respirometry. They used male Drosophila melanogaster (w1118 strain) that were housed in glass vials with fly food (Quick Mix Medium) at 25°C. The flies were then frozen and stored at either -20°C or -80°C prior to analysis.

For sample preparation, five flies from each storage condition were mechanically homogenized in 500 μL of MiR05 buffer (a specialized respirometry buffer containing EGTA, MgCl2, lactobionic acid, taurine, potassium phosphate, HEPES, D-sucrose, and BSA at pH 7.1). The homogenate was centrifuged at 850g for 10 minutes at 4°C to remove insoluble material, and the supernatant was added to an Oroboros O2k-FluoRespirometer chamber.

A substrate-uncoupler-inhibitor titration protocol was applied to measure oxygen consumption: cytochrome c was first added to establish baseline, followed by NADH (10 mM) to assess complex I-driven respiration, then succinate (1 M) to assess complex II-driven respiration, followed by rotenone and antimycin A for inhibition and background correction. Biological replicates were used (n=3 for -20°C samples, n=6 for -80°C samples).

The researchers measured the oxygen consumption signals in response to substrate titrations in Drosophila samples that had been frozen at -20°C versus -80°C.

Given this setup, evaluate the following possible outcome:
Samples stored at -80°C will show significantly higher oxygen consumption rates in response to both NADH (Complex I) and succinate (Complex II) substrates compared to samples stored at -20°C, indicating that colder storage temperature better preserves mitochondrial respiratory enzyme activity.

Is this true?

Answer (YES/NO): YES